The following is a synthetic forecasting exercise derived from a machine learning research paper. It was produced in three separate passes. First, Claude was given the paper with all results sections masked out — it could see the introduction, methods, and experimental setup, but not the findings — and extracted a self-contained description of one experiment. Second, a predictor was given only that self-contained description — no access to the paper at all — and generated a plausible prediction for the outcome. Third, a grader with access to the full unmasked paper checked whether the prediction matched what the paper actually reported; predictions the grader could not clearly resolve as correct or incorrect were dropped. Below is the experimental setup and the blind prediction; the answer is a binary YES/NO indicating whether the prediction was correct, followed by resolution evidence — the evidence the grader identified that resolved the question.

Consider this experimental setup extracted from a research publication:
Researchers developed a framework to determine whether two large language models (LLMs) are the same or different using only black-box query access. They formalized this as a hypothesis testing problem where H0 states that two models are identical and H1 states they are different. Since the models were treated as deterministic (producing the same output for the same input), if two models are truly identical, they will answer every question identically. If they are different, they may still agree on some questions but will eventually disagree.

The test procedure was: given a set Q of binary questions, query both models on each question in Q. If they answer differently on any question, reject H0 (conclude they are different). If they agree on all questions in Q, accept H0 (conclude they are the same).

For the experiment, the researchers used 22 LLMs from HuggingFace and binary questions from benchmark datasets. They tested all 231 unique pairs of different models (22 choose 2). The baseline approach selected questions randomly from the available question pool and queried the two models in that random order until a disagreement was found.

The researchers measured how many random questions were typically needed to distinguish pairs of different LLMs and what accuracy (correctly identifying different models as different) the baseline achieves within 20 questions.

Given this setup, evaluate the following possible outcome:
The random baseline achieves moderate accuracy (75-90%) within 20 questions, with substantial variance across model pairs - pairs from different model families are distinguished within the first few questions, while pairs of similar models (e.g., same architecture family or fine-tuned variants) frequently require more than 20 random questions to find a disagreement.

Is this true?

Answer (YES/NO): NO